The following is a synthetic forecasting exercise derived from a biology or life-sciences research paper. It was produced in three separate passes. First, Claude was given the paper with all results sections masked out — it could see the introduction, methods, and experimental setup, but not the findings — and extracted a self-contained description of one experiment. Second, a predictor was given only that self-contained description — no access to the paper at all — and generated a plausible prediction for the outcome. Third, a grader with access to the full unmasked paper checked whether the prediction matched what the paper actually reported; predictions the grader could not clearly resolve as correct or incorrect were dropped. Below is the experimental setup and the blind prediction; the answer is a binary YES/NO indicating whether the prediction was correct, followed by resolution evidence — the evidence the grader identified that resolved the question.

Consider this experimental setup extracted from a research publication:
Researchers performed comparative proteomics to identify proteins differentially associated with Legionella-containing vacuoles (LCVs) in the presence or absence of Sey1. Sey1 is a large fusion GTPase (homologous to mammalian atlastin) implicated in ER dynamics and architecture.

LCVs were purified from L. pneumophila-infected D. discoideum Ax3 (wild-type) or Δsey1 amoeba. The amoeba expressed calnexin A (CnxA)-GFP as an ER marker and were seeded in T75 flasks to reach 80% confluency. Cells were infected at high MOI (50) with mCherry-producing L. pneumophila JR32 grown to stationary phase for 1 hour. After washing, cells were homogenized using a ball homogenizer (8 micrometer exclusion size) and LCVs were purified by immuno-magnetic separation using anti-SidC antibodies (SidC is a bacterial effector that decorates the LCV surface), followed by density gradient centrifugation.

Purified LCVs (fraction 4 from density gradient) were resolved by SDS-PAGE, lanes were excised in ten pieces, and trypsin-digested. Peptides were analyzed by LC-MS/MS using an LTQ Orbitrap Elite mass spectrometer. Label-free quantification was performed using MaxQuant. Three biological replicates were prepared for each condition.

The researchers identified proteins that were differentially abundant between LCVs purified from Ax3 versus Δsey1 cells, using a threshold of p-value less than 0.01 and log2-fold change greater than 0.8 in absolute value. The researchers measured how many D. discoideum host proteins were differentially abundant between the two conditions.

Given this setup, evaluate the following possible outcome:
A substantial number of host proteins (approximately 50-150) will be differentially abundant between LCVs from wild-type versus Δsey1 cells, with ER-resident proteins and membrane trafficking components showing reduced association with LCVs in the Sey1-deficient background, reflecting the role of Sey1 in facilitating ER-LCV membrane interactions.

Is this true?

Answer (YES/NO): YES